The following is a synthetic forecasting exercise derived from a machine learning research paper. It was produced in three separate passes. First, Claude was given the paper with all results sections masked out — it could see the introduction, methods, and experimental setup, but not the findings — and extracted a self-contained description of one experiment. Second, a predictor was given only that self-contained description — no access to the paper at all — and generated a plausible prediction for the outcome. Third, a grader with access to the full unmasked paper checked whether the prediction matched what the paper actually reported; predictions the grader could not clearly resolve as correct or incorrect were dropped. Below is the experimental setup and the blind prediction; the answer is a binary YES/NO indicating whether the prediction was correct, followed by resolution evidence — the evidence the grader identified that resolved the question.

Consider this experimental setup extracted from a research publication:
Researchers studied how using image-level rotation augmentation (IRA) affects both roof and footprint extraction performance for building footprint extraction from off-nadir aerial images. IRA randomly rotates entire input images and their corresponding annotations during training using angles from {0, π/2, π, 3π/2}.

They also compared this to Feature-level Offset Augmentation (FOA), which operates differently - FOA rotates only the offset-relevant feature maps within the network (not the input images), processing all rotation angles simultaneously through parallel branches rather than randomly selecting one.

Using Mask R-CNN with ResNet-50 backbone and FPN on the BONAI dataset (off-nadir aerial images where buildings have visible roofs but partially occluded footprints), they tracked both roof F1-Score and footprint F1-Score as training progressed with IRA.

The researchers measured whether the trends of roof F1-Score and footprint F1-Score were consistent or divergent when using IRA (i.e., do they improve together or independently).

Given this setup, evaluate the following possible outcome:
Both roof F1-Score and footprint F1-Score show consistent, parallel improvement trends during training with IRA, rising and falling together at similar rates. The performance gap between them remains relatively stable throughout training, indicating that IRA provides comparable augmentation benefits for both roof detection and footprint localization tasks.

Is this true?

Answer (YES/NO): NO